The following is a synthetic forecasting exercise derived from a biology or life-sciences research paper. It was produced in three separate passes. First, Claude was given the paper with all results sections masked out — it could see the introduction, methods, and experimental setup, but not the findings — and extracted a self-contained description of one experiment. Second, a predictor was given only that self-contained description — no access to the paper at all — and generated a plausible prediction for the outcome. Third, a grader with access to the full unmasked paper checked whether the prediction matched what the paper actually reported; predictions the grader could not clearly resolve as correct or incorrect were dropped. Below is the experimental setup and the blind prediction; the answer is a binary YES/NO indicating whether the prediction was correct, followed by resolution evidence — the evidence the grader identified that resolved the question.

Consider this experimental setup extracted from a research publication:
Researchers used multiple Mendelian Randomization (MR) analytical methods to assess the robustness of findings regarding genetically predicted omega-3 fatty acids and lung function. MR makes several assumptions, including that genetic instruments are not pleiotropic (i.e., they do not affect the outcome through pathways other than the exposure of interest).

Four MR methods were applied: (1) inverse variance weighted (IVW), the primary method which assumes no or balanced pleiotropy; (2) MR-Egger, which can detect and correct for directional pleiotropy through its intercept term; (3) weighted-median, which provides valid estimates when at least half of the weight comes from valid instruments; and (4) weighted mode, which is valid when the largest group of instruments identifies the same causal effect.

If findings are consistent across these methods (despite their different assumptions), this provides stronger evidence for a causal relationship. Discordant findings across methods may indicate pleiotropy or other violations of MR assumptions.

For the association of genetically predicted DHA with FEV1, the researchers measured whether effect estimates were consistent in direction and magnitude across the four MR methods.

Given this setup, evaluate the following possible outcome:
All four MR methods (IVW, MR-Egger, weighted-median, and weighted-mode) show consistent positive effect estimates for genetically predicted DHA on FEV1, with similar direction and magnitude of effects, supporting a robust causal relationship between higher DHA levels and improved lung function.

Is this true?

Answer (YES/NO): YES